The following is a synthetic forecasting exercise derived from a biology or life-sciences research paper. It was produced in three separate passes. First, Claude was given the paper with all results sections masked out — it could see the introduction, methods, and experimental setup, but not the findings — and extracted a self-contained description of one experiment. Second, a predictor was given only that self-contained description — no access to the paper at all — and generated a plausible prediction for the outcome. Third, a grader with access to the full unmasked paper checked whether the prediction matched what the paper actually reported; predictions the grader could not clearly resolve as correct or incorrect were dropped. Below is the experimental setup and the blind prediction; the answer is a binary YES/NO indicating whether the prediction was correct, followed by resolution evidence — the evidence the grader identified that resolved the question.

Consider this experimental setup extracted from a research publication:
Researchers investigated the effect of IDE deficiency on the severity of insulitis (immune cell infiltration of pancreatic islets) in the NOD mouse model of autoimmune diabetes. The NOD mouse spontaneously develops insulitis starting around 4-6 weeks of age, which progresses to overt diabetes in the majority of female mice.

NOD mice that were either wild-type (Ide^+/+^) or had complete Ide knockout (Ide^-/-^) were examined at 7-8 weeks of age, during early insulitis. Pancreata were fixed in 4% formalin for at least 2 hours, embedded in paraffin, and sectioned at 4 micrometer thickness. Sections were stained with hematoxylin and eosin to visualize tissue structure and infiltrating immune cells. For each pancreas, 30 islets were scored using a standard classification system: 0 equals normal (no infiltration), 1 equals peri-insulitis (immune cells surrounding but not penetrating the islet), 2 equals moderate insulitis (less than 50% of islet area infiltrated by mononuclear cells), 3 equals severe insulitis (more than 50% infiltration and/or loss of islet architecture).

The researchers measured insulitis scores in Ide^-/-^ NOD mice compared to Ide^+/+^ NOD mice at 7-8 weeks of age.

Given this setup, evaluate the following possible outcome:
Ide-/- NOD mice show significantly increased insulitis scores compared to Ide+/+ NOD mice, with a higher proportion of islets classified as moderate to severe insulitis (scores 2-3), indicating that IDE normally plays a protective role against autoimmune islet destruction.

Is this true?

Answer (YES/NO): NO